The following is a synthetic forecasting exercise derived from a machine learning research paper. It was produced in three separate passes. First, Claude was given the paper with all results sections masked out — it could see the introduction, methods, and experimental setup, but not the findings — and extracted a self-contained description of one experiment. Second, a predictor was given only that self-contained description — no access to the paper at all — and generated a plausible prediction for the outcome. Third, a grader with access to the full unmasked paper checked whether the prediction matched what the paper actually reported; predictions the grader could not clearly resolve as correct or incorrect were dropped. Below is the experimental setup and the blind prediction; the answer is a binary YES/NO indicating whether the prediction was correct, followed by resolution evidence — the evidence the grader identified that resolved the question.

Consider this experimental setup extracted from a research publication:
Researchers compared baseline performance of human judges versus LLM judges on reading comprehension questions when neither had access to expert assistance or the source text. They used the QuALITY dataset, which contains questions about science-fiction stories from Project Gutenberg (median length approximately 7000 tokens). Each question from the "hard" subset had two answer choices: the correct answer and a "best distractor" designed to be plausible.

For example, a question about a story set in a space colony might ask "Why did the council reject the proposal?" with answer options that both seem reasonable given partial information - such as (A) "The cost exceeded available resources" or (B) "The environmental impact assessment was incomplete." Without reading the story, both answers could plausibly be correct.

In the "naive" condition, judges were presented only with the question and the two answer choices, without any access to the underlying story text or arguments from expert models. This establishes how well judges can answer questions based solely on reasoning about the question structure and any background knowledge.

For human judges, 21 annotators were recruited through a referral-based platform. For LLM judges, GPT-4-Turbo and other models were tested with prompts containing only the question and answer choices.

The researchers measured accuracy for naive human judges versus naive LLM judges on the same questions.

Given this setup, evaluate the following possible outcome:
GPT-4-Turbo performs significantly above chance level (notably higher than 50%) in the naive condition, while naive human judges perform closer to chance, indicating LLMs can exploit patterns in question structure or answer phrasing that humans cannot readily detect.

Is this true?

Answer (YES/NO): NO